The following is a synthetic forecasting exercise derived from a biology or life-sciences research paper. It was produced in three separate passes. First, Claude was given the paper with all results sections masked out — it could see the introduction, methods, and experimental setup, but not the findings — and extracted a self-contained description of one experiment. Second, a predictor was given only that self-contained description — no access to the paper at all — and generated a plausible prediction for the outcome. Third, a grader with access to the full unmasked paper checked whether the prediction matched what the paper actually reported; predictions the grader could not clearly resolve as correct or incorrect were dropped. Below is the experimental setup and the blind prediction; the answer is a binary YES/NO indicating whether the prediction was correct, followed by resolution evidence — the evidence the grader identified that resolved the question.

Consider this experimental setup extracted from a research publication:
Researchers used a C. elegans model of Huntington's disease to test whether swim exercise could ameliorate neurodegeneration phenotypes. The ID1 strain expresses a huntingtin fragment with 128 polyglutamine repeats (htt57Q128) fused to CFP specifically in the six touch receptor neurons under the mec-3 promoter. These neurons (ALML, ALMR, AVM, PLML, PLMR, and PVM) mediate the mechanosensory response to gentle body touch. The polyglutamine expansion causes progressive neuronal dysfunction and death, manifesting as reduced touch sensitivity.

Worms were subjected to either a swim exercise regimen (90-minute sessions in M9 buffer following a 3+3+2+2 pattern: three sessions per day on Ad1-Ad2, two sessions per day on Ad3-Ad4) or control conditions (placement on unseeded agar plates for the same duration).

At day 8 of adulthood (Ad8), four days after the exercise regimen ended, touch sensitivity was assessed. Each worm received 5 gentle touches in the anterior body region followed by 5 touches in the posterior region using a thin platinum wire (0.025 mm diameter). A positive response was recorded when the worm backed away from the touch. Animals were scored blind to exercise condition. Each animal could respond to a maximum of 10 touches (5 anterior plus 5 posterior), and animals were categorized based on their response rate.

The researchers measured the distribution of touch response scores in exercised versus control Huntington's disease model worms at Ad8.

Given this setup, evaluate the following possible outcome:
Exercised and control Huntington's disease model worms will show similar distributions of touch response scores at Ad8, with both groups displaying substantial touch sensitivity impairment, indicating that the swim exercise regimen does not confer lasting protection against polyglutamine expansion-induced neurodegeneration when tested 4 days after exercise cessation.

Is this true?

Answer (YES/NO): NO